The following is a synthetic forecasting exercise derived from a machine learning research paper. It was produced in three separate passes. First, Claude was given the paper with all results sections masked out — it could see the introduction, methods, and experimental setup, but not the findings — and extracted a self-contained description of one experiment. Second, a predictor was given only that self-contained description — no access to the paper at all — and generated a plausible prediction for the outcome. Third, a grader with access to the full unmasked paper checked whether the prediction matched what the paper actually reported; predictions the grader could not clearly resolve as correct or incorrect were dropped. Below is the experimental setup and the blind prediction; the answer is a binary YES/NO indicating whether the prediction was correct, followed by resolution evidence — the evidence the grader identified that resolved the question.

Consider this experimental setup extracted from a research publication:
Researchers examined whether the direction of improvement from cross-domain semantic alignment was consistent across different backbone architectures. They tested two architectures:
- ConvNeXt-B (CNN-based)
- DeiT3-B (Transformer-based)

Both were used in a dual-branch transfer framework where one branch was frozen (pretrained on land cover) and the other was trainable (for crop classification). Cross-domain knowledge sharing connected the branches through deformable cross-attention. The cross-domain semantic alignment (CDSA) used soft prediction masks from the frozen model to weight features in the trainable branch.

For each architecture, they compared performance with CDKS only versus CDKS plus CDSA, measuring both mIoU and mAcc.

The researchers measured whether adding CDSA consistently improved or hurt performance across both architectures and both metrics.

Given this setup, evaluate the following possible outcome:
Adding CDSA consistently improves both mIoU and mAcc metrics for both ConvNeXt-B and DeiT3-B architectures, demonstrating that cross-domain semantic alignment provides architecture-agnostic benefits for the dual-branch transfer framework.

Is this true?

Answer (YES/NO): YES